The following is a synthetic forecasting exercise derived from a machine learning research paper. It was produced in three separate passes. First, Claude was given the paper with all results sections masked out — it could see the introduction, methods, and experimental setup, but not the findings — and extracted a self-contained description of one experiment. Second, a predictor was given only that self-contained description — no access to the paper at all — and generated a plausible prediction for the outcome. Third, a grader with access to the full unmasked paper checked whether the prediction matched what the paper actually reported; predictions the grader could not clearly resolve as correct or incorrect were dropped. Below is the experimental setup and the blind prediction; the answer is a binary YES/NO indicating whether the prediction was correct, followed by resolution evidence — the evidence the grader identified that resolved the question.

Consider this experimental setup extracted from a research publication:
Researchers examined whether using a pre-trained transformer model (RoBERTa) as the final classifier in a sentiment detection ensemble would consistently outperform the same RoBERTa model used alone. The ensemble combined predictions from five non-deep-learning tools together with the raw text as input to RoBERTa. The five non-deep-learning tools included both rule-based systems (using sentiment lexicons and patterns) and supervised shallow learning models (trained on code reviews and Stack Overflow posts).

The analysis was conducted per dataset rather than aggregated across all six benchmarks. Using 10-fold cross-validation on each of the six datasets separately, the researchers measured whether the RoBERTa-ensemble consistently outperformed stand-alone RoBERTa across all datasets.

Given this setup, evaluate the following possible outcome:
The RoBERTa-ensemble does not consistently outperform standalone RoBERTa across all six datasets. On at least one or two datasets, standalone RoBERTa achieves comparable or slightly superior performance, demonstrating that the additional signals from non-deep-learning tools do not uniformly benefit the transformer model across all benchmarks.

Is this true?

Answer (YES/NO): YES